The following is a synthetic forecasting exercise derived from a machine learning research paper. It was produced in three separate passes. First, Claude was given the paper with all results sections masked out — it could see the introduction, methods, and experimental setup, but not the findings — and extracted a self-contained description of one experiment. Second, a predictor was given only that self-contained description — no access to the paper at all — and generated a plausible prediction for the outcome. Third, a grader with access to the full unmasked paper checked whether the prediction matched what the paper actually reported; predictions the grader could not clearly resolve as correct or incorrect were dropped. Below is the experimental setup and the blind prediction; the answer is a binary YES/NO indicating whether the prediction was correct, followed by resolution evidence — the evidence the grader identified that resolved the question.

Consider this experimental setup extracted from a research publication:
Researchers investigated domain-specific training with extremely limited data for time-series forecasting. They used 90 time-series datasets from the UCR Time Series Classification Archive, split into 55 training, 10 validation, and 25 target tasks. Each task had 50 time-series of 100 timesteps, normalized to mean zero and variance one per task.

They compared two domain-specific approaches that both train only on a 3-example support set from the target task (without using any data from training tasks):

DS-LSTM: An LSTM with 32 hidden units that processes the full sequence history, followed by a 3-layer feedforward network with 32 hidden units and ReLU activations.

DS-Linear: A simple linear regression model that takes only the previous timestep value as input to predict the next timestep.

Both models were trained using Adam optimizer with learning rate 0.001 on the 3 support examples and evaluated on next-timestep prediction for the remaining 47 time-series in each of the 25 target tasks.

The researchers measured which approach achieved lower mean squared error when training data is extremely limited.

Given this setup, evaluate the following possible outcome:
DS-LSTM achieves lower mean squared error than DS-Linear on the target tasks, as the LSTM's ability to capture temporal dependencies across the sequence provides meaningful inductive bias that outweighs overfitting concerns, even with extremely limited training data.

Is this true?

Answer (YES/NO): YES